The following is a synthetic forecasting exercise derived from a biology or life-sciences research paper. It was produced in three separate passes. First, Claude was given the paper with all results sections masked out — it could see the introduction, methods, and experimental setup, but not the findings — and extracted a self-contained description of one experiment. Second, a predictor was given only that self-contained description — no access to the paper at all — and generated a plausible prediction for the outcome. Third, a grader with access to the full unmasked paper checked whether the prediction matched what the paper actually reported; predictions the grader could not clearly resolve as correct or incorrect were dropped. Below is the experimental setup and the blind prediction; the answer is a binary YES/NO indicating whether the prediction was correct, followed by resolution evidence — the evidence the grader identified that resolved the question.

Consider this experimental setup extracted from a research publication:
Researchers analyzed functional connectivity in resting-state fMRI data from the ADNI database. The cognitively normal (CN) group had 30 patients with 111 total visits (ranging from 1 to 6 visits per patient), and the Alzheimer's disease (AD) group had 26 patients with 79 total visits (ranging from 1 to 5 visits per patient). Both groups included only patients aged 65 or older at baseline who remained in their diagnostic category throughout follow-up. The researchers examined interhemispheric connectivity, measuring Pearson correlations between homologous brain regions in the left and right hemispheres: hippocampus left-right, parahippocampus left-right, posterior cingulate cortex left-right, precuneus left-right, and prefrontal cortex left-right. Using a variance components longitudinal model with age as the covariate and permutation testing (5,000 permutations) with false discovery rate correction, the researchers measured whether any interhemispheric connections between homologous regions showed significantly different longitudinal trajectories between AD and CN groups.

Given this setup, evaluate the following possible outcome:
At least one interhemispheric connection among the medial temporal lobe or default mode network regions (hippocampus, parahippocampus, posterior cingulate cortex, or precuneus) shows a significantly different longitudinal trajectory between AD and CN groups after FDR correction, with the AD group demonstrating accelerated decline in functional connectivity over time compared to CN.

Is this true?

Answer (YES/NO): NO